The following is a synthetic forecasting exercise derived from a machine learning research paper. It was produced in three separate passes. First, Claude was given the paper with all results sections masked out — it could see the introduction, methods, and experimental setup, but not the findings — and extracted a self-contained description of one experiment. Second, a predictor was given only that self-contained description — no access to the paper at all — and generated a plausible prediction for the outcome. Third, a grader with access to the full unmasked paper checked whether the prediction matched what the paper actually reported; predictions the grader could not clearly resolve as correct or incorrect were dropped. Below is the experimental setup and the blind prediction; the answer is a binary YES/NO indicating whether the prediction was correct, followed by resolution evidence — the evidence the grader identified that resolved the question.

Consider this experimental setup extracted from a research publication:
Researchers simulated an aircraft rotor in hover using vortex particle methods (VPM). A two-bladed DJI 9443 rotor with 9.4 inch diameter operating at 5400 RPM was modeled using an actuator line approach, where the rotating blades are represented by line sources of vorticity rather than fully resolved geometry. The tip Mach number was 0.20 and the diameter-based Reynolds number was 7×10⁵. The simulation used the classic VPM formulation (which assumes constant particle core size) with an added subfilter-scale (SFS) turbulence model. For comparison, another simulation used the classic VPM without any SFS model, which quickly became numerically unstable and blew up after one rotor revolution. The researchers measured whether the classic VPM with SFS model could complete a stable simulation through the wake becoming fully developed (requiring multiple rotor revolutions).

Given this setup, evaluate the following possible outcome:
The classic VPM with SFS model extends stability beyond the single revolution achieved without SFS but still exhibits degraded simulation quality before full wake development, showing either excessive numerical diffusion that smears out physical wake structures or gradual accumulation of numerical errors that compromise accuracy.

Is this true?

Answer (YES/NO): NO